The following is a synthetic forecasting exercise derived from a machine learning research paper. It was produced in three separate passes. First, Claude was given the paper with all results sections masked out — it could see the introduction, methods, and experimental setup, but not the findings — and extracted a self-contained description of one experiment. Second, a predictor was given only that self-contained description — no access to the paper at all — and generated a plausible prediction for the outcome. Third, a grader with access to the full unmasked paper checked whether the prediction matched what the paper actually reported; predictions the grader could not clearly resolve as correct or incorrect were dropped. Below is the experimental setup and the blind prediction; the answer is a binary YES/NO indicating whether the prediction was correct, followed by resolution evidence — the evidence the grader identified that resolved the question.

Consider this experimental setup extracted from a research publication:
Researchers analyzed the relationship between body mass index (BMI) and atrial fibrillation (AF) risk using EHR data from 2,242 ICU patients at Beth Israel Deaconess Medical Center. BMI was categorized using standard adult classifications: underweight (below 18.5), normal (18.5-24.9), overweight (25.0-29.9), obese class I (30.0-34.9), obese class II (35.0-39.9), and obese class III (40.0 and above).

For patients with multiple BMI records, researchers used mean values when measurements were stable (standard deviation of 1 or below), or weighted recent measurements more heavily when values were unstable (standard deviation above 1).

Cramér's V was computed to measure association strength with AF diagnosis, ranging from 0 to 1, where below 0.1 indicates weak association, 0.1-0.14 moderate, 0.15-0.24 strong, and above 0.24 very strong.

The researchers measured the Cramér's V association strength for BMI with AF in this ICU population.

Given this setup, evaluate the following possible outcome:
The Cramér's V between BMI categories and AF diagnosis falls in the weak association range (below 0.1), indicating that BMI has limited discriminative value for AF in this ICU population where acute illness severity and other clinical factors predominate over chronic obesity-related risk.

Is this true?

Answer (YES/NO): YES